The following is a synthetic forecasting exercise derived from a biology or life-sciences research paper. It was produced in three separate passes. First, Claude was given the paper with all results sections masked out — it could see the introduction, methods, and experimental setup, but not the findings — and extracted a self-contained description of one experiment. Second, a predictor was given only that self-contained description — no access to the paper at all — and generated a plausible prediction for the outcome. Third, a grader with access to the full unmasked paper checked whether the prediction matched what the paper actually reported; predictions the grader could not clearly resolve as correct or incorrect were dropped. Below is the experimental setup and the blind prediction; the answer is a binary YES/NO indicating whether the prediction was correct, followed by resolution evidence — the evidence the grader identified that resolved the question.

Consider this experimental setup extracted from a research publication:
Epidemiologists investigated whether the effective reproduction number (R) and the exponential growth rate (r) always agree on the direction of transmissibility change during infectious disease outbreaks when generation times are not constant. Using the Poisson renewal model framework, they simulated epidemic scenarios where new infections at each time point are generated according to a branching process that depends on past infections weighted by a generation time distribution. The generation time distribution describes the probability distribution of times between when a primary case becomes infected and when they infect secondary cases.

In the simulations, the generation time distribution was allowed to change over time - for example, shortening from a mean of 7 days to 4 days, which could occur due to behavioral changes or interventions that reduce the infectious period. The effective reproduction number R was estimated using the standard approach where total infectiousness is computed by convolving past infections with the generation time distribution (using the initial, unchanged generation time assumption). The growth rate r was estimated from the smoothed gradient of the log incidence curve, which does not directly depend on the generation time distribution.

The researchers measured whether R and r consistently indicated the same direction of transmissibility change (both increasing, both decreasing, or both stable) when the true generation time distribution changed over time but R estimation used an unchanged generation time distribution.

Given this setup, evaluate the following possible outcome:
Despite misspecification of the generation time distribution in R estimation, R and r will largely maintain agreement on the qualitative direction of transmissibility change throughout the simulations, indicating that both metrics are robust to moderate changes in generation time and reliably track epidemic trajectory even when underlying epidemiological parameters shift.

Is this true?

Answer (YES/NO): NO